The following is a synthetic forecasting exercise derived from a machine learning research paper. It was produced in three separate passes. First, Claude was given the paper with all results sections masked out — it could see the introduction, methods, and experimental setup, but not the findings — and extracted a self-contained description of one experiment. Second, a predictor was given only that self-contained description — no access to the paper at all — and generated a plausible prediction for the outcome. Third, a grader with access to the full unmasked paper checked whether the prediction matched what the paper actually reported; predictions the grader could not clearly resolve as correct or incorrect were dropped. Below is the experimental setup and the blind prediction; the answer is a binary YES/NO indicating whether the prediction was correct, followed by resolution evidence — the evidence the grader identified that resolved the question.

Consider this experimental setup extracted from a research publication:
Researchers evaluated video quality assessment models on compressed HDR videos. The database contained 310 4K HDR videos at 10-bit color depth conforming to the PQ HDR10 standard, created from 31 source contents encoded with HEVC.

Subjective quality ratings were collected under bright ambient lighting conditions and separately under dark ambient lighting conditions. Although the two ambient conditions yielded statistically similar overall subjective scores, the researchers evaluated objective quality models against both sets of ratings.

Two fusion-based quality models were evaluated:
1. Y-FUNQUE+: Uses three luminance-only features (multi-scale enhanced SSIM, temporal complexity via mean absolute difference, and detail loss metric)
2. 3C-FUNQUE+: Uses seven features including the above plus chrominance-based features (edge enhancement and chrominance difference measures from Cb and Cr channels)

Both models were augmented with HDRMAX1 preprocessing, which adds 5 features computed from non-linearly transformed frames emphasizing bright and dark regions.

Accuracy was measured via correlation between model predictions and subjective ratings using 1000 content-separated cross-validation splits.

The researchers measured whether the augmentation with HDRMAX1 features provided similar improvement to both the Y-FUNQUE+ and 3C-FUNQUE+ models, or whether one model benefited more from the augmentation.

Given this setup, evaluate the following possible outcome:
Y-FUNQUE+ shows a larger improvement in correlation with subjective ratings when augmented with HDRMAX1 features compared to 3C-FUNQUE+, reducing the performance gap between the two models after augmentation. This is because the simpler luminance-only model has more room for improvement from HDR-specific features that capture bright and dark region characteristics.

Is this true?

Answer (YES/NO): NO